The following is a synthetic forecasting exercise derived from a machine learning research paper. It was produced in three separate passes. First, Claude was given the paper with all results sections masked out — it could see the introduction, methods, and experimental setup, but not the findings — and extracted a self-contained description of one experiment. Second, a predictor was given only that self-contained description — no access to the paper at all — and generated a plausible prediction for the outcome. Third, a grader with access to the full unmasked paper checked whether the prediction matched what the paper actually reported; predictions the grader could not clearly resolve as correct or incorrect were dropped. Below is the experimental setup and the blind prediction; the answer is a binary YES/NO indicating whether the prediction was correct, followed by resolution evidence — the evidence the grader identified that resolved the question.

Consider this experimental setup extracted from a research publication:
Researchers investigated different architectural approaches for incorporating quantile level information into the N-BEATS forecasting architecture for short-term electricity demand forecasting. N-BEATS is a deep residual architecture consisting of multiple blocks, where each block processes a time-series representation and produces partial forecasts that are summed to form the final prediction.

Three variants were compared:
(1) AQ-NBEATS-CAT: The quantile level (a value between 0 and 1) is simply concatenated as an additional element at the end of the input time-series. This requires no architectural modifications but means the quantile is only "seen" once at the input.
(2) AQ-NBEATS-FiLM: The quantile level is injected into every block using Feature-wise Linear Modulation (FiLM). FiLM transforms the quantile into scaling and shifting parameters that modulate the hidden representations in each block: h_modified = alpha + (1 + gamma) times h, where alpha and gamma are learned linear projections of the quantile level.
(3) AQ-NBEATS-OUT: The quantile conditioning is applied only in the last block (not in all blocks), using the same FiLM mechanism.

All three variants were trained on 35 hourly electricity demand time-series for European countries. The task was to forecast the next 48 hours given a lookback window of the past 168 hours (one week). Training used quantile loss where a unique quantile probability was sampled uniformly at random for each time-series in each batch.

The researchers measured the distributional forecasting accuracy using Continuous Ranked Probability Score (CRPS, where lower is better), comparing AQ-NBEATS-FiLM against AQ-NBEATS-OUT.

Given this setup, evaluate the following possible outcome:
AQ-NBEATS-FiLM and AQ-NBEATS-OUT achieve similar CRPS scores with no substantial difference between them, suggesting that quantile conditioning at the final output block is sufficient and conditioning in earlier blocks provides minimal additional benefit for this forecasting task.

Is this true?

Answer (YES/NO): YES